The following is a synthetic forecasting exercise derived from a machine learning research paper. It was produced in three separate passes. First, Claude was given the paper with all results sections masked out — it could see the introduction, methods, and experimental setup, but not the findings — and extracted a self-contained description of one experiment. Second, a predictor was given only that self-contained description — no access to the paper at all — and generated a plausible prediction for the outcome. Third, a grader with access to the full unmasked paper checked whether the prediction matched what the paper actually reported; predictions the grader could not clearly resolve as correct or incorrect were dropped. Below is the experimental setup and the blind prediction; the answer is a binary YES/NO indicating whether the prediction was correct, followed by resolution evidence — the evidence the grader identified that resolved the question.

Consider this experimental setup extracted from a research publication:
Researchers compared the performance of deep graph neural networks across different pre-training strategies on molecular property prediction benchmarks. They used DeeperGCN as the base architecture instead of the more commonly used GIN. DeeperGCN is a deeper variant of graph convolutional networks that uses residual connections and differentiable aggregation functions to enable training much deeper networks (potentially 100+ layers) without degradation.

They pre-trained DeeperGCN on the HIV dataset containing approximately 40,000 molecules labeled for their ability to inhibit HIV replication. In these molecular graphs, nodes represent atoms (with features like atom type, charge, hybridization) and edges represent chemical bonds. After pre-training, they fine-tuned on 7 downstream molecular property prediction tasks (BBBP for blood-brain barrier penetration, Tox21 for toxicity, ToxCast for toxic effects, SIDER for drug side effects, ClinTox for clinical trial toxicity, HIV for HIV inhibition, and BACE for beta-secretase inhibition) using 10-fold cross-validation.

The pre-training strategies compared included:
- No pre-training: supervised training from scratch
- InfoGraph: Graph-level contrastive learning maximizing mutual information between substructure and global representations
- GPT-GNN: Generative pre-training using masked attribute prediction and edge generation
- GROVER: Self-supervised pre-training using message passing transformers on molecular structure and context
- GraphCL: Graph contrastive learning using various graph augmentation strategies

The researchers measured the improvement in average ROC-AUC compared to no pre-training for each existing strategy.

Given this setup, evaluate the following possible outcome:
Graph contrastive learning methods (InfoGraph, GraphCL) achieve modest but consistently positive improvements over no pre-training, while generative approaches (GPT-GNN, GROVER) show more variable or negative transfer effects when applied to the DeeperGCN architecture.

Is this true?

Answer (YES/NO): NO